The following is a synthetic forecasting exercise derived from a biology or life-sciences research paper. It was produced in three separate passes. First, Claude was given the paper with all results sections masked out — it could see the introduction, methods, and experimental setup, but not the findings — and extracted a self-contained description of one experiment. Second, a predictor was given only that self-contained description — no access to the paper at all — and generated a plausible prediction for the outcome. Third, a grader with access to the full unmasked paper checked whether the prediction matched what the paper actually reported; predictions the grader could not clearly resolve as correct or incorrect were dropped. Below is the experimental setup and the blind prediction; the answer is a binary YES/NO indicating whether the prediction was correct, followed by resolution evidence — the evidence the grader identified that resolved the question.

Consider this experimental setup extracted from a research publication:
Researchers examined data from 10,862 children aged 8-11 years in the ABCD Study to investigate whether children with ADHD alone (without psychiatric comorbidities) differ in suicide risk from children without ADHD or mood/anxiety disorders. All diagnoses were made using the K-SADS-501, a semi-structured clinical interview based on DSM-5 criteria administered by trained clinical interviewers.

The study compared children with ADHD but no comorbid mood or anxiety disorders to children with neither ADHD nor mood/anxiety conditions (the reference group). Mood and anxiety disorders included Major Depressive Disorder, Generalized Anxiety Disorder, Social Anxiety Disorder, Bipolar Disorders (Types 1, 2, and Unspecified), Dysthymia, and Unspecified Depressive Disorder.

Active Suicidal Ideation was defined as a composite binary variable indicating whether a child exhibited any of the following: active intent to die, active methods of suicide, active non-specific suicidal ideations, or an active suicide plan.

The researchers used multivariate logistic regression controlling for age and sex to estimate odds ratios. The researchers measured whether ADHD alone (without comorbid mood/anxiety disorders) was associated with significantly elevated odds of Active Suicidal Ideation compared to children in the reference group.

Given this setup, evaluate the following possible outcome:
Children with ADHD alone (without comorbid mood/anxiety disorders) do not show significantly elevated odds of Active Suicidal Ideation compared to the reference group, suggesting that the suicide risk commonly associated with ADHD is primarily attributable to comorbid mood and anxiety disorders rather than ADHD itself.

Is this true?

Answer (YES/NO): NO